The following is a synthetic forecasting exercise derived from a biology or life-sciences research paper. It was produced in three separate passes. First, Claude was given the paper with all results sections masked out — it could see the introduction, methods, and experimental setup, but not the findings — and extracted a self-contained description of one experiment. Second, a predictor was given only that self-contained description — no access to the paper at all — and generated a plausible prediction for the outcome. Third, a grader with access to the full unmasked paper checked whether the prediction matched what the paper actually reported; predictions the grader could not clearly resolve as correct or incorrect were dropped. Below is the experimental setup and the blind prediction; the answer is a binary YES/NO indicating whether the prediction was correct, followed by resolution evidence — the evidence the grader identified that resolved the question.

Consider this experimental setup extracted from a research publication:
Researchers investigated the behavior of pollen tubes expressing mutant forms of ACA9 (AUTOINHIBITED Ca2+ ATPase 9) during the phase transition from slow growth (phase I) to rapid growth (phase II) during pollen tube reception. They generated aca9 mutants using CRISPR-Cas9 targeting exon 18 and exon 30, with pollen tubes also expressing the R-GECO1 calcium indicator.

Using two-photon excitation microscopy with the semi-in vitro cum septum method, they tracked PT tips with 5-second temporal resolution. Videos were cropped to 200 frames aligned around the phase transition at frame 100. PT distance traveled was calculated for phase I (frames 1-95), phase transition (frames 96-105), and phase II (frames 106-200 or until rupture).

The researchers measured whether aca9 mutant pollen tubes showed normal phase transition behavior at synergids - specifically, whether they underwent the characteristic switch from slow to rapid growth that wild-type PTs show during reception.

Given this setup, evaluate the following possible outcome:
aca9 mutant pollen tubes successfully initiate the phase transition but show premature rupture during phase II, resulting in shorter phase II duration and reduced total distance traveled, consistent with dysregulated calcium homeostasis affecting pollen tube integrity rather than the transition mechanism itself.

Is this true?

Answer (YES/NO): NO